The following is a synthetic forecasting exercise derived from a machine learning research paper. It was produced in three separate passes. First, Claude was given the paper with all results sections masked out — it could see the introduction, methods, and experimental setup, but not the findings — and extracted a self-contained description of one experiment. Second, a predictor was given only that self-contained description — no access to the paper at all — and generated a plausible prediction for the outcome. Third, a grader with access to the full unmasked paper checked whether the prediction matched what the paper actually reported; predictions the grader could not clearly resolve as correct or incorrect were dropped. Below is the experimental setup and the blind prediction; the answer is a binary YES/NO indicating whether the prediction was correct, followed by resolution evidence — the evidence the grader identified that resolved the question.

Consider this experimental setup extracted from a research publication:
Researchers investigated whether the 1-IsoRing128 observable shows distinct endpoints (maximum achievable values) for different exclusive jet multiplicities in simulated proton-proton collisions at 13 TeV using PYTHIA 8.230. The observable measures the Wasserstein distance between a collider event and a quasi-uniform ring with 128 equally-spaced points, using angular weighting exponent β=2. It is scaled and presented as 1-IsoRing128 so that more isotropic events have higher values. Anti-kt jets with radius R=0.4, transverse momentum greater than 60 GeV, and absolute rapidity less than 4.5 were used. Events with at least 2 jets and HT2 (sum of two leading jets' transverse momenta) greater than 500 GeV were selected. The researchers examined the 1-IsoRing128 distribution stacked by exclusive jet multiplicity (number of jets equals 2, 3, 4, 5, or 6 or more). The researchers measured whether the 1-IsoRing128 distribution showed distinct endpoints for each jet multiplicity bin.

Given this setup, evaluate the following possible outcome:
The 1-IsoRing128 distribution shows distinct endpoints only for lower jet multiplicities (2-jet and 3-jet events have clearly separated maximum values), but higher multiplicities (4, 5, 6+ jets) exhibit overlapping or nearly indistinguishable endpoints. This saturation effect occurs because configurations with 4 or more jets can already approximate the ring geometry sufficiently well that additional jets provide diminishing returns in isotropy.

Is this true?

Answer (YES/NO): NO